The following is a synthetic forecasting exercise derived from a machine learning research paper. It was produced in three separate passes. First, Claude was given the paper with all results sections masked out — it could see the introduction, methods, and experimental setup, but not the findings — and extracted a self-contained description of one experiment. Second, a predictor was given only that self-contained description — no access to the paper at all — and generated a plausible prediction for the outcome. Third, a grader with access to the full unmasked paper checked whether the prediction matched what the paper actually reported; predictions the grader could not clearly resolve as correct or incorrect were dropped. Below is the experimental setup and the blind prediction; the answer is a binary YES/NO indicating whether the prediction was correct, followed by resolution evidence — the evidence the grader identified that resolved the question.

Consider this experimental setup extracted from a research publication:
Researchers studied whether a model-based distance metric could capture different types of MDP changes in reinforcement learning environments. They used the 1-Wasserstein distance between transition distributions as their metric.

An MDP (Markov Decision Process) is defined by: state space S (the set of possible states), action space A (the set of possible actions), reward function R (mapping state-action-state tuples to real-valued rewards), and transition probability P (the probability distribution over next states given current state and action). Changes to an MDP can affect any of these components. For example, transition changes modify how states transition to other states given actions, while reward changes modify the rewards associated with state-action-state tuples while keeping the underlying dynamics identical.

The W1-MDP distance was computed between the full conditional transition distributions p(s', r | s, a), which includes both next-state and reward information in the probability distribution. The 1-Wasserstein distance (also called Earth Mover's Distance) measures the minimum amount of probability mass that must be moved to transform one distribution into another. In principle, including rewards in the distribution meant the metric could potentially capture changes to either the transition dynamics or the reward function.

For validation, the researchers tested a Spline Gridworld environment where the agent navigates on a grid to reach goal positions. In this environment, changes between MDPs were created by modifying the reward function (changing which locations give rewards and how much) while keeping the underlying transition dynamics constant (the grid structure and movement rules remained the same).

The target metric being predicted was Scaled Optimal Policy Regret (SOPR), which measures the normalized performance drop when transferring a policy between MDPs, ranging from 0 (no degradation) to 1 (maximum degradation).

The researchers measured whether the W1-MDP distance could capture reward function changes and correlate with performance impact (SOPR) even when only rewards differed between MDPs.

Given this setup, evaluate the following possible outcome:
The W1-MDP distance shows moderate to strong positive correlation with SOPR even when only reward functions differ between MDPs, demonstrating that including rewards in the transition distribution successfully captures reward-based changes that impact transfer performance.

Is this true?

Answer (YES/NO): YES